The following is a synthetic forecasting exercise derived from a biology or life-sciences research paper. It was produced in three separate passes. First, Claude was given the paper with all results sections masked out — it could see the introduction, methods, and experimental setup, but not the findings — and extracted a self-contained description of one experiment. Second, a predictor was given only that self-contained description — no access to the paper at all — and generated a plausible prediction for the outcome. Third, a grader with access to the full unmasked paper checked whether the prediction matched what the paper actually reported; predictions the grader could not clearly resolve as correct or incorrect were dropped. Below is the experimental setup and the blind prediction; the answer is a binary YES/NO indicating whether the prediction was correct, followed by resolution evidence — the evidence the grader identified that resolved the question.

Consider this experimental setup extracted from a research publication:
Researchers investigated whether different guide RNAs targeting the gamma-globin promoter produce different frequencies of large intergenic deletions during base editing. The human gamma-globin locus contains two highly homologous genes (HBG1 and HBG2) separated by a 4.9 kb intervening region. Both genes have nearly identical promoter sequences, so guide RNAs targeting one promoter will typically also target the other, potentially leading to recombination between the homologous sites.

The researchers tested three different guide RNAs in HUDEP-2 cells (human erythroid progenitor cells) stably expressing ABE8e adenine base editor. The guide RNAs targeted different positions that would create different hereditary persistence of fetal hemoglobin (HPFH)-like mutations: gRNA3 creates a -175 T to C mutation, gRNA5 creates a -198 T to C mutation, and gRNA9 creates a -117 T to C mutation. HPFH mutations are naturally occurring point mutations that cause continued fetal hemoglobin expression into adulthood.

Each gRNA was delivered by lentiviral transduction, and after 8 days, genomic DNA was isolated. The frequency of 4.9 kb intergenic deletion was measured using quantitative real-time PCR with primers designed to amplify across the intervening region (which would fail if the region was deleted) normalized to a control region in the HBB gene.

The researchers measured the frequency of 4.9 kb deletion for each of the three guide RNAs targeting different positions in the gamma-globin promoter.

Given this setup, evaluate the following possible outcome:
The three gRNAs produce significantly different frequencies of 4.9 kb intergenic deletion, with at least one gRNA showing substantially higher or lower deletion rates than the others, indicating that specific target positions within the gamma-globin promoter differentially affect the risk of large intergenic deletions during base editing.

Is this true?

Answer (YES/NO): YES